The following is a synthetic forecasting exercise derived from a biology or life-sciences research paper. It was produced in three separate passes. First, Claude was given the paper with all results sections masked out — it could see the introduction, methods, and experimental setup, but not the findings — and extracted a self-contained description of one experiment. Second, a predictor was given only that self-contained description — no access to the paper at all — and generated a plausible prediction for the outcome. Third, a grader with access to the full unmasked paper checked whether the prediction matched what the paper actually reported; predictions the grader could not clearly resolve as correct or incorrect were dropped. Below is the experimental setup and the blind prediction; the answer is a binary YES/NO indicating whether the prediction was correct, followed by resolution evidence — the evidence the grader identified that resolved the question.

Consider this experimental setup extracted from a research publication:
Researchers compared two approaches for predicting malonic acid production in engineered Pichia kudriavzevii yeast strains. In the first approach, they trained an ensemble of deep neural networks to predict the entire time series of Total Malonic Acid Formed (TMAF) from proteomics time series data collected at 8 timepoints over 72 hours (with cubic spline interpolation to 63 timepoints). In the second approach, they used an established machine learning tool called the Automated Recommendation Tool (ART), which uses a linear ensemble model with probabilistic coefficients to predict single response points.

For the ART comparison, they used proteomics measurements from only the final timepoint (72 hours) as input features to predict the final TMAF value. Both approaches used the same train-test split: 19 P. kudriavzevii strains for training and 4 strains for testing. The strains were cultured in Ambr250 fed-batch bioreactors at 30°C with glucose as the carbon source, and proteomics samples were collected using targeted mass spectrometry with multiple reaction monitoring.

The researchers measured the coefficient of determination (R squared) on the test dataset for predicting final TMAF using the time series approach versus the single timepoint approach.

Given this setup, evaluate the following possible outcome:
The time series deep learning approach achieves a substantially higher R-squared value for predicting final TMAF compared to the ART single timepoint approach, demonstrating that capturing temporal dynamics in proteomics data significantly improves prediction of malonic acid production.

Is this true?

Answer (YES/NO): YES